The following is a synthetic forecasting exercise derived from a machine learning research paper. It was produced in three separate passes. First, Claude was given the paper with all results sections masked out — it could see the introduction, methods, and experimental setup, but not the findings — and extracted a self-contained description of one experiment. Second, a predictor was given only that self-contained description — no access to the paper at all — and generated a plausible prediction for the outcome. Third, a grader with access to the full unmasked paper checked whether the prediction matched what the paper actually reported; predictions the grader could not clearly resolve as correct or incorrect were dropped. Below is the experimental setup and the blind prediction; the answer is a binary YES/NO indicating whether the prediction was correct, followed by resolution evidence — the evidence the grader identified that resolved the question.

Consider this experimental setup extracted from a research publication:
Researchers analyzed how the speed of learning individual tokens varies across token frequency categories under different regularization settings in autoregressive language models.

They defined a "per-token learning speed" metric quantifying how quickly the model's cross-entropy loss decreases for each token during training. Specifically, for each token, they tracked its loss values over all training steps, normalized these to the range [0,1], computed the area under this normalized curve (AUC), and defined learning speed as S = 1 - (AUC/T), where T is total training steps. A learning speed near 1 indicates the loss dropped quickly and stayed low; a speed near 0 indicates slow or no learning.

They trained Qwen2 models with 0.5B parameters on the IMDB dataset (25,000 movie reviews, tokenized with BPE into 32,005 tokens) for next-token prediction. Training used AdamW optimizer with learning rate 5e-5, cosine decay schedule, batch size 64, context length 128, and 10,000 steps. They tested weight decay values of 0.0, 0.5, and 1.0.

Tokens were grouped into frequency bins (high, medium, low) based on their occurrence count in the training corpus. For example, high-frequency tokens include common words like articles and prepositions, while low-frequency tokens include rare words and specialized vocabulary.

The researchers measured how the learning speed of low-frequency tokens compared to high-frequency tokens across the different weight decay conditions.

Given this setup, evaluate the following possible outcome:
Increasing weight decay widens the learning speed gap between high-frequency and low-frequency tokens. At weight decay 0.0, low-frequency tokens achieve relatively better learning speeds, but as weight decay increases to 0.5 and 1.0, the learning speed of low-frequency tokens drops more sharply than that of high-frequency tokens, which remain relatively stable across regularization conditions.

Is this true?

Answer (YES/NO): YES